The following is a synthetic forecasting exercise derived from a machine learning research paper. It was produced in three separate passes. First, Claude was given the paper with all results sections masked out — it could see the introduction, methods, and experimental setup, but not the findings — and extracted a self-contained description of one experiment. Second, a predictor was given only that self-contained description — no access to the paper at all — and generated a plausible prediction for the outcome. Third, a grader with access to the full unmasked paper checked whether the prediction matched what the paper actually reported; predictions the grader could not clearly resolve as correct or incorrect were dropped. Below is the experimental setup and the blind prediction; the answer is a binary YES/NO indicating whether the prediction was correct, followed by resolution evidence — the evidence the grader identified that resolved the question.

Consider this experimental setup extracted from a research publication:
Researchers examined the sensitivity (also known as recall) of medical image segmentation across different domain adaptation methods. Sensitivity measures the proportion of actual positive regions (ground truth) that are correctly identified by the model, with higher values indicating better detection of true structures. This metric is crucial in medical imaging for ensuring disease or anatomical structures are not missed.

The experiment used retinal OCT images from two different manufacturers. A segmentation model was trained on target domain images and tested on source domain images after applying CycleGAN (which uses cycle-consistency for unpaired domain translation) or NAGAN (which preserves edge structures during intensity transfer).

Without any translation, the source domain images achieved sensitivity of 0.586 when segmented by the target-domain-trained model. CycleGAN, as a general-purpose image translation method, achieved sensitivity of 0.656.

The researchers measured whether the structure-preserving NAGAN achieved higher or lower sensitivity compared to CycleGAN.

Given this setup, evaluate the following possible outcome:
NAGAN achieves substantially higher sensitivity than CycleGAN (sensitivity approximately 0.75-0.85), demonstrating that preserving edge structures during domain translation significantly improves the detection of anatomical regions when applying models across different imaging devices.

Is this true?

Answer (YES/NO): YES